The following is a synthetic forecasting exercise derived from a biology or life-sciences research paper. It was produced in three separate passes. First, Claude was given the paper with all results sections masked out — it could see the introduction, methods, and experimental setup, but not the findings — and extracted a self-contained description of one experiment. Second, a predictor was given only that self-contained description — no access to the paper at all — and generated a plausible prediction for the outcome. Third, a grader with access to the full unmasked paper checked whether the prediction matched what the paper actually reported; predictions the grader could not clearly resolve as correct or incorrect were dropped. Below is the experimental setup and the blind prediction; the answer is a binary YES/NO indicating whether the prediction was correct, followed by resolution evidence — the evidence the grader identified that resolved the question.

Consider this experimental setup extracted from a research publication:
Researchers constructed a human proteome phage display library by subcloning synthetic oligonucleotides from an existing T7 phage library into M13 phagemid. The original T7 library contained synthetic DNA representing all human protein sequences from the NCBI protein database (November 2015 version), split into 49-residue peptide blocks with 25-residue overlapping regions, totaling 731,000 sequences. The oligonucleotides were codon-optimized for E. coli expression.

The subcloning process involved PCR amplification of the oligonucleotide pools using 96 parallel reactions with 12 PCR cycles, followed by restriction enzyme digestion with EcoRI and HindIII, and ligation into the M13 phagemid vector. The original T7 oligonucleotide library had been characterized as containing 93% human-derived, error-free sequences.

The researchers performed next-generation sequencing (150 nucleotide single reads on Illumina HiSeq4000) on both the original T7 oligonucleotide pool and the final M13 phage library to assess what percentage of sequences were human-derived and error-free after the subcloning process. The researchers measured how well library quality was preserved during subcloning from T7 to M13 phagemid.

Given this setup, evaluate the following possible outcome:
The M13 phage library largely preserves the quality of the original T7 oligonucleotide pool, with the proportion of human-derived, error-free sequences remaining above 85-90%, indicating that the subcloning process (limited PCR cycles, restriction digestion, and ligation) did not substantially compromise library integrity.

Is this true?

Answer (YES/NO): YES